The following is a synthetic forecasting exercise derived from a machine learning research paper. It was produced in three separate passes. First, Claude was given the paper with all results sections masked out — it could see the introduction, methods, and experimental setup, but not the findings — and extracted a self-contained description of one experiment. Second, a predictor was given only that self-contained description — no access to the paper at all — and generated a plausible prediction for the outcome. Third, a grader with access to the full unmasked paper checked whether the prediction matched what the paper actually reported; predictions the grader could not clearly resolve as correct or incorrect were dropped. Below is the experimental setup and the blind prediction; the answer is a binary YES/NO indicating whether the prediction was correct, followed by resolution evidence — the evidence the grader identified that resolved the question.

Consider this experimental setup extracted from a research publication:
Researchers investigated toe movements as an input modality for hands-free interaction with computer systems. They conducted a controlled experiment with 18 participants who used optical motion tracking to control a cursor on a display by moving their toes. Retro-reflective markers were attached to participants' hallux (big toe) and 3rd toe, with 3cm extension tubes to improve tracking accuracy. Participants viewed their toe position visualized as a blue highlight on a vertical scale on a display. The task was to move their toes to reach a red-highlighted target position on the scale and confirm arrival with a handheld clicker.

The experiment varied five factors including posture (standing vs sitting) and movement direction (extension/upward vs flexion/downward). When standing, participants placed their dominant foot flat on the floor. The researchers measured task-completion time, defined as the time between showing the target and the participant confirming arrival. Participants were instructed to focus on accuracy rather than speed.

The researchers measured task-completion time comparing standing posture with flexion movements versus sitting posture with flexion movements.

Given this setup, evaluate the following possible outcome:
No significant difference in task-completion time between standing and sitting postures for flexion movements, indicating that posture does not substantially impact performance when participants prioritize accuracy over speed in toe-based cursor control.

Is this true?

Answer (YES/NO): NO